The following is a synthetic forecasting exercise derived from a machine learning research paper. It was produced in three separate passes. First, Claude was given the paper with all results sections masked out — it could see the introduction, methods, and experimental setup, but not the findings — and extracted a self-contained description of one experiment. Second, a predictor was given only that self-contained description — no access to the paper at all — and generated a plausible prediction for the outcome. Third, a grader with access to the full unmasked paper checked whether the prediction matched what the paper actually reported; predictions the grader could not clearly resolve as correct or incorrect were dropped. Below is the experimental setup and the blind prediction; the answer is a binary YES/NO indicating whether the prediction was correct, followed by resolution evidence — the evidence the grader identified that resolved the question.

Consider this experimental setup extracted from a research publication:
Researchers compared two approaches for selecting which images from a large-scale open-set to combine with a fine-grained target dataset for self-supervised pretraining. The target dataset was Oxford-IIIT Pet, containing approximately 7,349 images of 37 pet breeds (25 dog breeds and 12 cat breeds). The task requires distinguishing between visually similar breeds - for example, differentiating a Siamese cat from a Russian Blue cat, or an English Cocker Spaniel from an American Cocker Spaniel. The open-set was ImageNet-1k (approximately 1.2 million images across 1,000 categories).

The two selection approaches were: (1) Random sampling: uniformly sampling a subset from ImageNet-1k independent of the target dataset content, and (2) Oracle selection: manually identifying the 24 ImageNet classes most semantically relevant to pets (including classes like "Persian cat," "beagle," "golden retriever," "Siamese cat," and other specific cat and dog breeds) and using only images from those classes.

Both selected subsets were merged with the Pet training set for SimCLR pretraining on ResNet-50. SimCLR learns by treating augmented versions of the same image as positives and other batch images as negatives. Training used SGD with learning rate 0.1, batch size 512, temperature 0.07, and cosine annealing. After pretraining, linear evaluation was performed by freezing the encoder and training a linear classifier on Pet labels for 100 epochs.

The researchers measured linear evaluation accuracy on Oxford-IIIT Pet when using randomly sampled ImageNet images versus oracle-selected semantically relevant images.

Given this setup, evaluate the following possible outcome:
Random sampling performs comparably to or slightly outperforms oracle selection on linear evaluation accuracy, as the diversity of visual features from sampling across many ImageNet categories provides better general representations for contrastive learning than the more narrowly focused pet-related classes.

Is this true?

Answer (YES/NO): NO